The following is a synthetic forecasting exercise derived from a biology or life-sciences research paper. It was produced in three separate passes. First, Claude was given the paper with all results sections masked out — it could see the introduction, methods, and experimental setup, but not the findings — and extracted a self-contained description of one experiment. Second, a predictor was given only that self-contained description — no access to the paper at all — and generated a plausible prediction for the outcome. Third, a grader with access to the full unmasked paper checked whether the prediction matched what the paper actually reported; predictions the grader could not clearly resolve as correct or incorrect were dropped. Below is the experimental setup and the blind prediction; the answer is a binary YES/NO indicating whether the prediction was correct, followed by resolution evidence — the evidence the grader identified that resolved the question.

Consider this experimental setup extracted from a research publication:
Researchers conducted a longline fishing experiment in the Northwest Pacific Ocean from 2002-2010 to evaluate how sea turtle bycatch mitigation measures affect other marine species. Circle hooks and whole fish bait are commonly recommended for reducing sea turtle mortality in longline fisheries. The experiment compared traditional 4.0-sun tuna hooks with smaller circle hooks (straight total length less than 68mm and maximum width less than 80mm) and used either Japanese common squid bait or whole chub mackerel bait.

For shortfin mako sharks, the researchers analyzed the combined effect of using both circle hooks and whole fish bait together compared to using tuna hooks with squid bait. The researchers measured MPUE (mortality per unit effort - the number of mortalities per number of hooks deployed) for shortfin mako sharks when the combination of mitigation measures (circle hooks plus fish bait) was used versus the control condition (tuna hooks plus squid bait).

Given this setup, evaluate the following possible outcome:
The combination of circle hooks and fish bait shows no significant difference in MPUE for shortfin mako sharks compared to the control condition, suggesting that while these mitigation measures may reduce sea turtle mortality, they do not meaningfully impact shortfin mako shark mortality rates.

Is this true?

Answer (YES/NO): NO